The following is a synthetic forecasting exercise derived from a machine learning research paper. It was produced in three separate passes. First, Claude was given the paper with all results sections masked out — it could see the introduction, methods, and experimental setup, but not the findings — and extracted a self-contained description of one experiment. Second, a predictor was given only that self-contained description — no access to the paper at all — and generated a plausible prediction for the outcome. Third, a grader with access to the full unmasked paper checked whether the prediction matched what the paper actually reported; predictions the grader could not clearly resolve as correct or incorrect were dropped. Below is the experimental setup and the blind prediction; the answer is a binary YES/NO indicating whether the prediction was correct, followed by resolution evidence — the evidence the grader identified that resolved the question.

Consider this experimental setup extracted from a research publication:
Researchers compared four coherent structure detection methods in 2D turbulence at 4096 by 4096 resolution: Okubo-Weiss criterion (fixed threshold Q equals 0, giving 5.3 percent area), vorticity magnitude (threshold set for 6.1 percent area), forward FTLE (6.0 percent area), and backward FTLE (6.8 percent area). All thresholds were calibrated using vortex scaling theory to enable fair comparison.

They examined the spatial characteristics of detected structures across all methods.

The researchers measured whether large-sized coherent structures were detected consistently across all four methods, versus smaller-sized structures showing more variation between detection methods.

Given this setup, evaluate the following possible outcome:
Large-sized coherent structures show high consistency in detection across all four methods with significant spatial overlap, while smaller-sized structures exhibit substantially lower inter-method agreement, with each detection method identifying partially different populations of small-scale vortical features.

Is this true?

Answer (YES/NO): YES